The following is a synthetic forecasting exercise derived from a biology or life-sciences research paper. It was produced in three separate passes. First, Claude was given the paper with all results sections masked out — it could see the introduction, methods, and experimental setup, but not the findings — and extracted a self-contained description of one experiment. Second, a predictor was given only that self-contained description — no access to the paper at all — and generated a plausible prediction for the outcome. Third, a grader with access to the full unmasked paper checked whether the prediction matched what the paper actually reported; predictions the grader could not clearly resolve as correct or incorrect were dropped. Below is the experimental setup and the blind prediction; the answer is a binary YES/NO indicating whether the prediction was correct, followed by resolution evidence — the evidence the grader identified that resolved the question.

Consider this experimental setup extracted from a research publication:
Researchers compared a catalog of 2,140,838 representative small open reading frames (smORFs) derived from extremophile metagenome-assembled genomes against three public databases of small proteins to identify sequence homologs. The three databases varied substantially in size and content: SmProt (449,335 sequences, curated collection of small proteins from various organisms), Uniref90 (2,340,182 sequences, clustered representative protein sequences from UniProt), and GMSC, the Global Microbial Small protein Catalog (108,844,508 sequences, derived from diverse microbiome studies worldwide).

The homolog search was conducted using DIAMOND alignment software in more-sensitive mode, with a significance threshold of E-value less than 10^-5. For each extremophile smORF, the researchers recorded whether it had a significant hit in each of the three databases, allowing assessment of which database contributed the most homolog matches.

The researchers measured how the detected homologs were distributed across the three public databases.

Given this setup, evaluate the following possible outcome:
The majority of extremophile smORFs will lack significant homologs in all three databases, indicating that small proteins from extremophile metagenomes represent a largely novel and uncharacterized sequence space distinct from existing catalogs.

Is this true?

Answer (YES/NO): YES